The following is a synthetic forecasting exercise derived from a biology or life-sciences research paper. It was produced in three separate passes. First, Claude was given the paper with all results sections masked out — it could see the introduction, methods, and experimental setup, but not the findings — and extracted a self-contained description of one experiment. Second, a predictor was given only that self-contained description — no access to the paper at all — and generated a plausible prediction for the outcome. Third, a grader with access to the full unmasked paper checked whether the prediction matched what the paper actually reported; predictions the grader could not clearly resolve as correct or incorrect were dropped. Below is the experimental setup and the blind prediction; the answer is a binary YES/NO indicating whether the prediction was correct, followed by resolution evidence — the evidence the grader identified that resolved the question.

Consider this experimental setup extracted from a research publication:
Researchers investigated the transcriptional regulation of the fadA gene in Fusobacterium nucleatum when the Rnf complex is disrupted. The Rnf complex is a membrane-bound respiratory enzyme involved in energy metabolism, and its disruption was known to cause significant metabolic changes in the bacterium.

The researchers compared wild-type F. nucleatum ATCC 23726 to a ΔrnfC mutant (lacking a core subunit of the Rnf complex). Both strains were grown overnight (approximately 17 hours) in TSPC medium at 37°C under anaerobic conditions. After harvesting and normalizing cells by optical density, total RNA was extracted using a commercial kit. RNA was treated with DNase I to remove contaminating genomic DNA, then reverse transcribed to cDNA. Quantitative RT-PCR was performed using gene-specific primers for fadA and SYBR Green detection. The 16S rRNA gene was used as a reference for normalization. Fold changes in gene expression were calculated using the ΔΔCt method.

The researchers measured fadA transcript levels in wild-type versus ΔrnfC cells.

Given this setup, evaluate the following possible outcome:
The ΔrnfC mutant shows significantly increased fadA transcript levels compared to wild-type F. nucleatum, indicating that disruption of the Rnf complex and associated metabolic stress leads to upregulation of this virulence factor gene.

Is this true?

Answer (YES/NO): NO